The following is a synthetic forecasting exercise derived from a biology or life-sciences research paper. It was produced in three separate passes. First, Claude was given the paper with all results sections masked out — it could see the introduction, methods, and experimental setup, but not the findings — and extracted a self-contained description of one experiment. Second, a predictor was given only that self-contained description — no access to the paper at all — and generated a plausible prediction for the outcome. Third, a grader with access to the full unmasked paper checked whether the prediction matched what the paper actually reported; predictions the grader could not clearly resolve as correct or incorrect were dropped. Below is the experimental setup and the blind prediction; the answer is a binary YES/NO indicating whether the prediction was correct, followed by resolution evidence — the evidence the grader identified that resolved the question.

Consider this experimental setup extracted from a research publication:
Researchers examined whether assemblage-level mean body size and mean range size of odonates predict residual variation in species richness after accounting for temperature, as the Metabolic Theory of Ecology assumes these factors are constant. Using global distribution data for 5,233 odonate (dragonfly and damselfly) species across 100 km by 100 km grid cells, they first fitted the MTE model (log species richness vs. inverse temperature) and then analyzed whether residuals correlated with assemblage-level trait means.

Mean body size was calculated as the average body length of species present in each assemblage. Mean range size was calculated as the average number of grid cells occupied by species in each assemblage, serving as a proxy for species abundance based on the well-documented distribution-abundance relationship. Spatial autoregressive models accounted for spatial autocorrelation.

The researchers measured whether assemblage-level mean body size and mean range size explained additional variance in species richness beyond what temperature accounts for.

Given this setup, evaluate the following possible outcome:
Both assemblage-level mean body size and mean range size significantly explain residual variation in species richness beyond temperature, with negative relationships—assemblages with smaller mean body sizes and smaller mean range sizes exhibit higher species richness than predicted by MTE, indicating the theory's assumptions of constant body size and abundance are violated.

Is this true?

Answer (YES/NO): NO